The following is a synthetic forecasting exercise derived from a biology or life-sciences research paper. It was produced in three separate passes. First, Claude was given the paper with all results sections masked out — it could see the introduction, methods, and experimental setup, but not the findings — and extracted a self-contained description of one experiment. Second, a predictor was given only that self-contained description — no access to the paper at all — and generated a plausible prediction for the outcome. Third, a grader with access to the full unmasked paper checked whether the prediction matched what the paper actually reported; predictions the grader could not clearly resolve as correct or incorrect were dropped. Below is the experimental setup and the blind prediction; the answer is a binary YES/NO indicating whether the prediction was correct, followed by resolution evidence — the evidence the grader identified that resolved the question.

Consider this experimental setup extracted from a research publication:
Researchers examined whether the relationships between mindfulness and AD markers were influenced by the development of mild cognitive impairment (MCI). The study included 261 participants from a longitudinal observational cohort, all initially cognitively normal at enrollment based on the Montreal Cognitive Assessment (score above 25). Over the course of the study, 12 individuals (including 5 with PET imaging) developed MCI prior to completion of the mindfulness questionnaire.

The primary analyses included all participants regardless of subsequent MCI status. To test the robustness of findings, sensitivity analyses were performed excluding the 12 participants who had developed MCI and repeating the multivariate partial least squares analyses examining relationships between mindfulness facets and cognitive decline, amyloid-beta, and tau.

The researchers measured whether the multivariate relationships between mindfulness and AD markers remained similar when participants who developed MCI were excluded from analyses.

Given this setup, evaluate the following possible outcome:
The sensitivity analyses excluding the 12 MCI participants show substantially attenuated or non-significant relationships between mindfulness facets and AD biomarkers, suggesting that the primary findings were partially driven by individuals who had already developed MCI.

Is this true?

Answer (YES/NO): NO